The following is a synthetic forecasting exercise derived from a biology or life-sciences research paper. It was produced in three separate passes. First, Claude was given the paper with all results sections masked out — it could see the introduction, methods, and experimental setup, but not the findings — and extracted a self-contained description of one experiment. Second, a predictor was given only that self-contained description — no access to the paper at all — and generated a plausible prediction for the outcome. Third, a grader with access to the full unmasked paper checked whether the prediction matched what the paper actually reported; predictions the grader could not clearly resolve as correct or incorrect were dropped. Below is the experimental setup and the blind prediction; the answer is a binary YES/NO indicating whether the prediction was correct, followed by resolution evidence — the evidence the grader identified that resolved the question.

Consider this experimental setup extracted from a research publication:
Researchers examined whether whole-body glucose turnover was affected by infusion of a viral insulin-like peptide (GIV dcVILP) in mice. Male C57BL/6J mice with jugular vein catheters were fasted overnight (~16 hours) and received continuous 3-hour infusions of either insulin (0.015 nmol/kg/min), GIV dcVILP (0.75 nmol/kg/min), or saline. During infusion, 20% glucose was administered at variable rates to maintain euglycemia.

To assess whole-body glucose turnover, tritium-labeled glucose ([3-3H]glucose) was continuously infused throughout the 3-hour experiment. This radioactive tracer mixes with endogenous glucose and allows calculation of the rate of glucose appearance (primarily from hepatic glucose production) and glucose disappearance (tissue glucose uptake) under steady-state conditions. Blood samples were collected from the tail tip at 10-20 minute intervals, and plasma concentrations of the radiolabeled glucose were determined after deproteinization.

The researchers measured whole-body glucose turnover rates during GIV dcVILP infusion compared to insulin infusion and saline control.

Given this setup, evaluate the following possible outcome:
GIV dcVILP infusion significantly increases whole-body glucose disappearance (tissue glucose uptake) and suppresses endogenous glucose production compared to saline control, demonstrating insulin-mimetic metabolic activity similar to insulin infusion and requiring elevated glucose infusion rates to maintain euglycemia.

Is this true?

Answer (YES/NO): YES